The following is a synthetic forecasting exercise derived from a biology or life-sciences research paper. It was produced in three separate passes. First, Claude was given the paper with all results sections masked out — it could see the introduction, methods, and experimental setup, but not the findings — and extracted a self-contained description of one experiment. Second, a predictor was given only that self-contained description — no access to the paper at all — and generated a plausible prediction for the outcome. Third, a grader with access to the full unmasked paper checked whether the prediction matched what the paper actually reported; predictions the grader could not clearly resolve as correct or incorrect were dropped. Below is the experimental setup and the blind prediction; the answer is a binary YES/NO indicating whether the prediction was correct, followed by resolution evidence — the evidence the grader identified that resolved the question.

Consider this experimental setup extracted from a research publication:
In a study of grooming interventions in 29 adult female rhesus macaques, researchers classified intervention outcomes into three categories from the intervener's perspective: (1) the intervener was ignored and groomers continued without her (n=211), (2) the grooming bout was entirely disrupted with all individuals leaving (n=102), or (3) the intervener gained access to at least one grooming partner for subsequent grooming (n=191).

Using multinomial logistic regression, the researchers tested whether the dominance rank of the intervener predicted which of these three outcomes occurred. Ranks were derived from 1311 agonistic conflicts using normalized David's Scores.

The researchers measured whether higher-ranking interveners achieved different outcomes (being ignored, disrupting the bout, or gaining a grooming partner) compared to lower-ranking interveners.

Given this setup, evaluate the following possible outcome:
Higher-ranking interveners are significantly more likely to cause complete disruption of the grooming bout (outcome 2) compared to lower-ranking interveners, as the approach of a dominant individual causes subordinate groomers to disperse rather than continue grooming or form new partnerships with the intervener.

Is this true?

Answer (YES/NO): YES